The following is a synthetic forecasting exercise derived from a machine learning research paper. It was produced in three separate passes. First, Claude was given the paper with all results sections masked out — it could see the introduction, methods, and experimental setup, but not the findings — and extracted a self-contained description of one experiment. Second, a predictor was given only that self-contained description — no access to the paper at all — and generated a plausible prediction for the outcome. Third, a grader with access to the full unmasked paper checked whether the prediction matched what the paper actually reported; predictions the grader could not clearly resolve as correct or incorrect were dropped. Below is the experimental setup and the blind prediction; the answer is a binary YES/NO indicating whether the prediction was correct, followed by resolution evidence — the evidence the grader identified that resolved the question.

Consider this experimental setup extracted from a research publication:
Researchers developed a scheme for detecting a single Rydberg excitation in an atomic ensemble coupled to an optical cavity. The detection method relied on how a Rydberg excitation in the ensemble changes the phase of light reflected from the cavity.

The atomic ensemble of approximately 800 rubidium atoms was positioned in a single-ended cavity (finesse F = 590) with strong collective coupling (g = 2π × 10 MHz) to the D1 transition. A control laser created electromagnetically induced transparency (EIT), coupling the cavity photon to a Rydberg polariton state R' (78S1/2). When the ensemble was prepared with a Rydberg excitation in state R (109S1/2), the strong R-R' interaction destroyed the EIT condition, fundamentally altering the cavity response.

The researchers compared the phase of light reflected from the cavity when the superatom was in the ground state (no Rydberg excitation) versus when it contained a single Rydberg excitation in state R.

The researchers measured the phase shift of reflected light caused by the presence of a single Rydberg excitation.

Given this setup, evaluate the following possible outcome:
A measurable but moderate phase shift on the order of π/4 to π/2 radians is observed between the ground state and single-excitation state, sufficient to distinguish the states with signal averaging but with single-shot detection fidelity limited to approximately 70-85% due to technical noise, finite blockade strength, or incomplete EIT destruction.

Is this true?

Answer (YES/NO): NO